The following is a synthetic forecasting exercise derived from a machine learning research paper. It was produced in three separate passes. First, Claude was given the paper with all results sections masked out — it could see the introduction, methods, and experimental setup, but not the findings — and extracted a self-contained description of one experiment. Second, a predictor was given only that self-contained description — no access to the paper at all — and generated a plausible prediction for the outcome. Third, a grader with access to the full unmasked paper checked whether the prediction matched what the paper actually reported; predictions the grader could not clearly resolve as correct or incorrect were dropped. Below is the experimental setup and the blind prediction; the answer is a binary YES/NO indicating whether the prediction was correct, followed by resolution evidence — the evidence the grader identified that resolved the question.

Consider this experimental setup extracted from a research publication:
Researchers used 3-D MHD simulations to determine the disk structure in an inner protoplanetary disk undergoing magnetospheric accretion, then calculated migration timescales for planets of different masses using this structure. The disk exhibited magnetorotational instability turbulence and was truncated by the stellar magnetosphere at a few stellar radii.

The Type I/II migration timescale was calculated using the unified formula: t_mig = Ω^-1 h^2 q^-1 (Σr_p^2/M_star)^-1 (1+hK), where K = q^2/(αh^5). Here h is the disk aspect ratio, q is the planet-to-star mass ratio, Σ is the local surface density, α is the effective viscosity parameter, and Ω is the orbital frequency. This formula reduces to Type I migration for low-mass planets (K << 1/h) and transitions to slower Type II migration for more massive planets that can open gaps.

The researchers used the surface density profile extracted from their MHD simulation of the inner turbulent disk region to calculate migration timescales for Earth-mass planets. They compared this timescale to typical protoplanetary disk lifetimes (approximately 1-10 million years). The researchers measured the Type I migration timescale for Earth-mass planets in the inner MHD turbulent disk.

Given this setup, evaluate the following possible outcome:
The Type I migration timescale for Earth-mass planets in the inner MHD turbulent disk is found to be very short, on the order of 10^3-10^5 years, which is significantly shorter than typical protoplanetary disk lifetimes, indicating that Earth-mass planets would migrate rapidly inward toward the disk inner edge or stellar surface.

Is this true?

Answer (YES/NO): NO